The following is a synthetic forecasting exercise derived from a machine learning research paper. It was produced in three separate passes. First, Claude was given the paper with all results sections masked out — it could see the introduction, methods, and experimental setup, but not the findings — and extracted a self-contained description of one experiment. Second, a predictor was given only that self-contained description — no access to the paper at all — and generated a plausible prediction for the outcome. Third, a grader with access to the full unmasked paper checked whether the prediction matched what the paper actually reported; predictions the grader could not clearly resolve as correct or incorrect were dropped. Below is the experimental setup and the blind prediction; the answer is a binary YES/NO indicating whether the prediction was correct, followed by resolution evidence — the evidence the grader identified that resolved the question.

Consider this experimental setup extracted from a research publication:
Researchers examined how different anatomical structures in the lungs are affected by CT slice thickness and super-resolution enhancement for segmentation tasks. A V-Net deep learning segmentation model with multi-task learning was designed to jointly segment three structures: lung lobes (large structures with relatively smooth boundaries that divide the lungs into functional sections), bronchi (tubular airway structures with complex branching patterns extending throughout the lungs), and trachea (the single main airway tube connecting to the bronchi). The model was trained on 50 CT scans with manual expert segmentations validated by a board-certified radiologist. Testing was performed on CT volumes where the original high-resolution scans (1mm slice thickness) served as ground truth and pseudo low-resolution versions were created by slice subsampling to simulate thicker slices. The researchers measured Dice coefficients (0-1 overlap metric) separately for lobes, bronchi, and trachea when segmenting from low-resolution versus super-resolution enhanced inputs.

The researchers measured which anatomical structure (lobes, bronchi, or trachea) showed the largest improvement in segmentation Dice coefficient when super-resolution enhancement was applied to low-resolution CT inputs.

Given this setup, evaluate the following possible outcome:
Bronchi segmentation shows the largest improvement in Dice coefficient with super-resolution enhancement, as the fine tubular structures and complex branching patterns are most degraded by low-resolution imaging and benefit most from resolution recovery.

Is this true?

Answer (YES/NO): YES